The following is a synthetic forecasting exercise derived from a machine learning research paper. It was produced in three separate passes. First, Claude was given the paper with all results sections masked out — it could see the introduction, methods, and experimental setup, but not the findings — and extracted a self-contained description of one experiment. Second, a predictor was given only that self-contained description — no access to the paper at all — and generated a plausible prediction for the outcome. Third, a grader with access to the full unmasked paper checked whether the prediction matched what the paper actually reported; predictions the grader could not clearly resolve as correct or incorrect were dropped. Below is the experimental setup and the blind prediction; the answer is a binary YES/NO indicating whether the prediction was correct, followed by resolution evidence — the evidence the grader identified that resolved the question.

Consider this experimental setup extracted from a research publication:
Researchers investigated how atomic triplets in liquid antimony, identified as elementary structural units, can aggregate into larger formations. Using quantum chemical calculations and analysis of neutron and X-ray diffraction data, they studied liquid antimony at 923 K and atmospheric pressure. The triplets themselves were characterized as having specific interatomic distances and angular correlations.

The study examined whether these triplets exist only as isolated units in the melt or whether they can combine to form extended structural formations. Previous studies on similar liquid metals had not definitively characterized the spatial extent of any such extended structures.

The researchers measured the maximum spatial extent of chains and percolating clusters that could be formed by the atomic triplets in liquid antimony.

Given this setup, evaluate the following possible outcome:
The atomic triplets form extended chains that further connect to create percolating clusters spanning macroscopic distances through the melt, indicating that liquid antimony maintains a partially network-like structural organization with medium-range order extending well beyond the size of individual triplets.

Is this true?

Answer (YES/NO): NO